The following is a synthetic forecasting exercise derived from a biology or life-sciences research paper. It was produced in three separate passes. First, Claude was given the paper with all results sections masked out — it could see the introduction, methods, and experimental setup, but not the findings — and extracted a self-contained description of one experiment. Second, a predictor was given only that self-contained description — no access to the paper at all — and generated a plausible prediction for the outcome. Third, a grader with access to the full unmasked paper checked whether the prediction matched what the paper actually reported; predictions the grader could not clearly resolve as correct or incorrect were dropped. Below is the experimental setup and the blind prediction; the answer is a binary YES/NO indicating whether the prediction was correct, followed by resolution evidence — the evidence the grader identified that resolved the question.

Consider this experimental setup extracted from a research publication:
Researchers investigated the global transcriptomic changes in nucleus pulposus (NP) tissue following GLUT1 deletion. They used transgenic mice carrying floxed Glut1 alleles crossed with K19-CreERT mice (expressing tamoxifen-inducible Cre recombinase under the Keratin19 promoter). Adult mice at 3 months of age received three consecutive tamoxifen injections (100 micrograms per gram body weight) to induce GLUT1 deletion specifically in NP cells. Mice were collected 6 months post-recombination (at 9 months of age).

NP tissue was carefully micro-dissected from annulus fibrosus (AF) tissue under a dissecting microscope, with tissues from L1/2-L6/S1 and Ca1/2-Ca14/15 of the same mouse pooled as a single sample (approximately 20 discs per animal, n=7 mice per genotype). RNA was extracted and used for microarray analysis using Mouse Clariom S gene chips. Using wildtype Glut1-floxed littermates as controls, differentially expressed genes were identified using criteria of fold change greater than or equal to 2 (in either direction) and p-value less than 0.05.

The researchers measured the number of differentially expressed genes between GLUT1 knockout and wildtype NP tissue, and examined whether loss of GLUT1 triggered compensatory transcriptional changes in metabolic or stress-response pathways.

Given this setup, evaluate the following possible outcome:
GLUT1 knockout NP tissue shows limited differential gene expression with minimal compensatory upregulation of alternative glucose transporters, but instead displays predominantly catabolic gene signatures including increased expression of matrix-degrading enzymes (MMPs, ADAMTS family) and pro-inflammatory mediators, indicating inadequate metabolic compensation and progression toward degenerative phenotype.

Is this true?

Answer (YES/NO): NO